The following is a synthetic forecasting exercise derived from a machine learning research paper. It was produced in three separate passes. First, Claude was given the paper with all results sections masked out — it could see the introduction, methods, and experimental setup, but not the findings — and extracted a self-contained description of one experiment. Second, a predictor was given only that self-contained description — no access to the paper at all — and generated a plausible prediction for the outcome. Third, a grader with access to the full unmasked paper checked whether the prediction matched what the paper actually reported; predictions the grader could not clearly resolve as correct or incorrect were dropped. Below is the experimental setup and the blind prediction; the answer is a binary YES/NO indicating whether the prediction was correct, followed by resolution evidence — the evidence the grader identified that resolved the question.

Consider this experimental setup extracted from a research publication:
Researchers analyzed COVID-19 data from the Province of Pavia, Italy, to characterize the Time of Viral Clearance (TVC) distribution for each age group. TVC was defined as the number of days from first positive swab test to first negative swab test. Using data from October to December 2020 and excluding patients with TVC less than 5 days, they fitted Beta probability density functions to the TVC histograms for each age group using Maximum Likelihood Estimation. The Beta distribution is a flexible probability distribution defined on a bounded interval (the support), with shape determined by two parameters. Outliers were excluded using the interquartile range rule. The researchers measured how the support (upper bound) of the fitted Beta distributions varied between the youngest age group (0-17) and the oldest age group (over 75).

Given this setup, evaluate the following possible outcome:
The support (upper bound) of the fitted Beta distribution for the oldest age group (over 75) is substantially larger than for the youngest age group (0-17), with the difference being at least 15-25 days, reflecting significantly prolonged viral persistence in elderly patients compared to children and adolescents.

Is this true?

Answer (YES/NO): YES